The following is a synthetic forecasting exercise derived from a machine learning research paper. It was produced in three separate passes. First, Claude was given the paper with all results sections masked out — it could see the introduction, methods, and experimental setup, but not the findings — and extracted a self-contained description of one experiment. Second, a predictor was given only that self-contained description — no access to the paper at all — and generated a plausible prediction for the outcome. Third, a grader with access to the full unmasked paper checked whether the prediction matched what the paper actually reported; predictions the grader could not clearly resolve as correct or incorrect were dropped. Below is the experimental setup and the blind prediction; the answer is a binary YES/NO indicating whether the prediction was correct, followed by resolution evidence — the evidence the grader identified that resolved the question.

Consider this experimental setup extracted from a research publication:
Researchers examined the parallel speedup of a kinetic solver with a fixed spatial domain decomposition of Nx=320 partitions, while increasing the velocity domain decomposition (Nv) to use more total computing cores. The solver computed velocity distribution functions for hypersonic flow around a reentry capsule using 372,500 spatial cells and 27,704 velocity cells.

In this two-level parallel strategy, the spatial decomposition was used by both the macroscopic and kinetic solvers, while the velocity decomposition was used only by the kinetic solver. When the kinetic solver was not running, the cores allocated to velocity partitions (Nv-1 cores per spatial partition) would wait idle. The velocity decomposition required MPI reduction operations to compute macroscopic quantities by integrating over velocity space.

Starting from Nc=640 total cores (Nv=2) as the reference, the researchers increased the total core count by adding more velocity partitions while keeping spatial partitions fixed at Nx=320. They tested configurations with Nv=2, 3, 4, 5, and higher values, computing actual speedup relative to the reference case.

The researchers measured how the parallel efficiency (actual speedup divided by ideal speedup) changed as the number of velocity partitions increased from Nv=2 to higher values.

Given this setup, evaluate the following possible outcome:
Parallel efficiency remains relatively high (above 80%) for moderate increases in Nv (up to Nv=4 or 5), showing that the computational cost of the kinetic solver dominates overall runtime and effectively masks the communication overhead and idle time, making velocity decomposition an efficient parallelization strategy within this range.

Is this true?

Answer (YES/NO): YES